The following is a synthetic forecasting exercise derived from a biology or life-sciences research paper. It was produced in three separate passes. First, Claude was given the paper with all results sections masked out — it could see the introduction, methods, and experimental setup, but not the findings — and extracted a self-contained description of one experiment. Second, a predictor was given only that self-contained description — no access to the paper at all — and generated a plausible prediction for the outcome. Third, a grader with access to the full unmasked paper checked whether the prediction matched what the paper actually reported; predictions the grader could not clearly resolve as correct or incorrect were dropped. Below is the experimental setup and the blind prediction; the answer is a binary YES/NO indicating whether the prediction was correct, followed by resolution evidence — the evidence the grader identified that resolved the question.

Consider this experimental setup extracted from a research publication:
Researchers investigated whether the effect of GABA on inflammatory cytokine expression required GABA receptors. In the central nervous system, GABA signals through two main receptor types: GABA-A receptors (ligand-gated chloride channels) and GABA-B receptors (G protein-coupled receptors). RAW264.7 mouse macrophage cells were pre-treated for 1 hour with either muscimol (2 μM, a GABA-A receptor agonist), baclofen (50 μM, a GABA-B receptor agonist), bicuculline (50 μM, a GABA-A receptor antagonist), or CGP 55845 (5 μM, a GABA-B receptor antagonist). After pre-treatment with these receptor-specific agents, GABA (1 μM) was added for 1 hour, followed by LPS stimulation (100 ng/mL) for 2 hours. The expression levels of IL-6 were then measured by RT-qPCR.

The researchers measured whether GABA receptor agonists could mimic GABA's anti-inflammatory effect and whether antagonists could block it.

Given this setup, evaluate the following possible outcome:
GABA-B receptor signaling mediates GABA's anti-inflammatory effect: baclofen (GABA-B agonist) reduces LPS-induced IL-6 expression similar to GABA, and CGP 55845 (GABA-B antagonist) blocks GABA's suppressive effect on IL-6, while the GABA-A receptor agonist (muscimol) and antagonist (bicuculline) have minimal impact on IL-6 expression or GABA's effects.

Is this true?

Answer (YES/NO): NO